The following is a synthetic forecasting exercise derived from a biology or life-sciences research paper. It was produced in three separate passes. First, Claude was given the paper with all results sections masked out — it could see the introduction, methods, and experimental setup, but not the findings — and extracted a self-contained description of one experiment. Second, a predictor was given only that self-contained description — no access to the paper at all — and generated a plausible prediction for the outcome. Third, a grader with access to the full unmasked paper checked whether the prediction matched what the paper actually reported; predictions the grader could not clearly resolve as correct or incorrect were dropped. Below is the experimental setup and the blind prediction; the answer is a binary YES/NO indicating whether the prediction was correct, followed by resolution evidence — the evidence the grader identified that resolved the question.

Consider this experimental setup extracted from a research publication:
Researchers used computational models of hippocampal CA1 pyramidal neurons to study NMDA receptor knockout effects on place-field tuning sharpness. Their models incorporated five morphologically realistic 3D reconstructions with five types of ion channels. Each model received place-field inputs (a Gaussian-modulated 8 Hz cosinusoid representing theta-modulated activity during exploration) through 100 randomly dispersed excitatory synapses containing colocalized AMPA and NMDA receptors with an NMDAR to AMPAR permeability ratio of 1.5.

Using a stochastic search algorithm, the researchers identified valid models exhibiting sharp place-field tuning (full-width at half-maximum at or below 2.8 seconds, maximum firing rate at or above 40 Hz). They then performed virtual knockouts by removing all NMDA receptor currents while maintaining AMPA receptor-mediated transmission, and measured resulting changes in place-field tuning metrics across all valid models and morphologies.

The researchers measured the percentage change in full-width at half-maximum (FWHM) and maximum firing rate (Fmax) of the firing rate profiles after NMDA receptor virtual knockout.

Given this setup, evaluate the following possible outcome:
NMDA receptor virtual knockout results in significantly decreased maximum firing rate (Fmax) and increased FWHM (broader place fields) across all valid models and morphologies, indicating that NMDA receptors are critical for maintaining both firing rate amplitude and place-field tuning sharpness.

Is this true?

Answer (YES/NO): YES